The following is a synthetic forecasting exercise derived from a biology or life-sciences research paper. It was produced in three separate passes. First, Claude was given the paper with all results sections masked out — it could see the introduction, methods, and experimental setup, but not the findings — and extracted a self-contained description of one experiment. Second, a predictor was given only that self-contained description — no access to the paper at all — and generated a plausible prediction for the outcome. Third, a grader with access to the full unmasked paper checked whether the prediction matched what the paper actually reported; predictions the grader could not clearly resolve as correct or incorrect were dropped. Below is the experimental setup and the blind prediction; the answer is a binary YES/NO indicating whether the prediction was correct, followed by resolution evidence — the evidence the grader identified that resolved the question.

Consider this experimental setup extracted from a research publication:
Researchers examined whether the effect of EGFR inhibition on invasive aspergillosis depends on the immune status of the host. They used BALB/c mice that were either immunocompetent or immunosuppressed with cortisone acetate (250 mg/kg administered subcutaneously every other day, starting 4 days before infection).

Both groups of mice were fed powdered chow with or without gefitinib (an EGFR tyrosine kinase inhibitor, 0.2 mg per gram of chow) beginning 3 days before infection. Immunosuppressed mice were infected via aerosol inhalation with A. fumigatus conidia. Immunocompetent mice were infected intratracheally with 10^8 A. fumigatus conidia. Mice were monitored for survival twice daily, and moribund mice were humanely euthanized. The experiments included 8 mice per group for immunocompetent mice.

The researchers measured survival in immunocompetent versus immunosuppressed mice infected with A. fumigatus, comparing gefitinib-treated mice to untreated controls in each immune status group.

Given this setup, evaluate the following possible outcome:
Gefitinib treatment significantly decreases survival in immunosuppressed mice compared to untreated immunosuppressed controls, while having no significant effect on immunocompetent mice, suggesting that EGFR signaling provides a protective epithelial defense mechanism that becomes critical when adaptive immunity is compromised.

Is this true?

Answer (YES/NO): YES